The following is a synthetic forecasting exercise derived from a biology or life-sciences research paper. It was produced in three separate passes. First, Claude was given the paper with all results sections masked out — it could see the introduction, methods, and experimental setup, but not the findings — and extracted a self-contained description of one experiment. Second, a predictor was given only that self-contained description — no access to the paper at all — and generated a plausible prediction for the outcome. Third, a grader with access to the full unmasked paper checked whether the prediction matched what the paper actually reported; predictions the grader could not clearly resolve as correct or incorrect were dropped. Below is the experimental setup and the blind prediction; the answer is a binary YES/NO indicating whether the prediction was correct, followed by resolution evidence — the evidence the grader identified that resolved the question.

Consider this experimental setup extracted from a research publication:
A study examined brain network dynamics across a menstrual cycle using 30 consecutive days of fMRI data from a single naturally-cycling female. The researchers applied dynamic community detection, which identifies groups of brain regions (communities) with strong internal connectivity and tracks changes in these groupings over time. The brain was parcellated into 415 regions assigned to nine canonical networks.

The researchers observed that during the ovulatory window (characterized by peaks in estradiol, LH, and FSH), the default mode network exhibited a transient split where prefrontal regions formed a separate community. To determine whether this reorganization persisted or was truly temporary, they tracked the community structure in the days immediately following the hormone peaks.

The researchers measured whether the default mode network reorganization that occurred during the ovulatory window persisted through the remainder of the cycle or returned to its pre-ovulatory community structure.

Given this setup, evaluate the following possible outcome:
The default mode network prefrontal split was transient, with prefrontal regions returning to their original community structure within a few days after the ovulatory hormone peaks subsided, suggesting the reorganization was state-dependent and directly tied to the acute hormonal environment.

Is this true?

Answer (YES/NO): YES